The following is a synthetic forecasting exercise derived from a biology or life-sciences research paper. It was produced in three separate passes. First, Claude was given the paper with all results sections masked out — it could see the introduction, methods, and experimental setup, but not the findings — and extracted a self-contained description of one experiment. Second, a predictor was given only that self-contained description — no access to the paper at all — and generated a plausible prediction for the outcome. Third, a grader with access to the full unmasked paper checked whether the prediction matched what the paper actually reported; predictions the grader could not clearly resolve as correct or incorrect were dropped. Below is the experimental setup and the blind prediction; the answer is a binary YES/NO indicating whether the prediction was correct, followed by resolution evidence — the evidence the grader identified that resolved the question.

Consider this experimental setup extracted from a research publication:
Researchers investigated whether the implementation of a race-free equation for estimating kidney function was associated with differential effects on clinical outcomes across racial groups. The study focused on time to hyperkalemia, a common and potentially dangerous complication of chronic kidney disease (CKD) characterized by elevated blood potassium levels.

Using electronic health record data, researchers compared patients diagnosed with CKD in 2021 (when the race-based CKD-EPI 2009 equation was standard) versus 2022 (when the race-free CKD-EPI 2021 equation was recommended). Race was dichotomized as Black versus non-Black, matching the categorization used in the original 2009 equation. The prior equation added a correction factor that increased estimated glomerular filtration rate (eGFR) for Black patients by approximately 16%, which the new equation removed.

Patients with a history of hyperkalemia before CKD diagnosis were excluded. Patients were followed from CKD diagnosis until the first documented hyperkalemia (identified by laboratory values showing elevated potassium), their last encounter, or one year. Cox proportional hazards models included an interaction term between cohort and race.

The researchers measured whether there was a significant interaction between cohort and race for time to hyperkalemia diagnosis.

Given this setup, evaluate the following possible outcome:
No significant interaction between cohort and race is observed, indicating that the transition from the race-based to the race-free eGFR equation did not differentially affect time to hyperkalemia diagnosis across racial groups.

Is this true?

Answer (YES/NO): NO